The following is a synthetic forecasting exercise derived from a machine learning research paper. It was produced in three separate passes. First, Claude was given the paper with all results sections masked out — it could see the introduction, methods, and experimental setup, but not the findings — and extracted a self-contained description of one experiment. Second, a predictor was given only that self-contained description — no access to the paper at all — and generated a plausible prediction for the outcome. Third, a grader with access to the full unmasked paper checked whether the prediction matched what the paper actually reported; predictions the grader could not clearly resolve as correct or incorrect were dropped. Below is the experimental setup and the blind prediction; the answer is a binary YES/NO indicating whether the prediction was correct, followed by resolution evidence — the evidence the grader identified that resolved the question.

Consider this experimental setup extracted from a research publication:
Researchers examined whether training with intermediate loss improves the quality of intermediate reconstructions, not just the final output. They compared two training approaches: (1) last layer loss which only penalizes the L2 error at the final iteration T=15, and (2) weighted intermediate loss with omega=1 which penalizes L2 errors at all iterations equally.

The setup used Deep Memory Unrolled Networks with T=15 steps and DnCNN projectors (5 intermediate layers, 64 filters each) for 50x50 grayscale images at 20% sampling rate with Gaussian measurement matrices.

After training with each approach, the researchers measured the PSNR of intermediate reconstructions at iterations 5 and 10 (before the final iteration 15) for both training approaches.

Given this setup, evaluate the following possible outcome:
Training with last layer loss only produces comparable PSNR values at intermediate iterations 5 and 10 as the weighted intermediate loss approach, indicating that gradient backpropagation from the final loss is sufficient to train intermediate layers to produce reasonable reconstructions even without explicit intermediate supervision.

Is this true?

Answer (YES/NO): NO